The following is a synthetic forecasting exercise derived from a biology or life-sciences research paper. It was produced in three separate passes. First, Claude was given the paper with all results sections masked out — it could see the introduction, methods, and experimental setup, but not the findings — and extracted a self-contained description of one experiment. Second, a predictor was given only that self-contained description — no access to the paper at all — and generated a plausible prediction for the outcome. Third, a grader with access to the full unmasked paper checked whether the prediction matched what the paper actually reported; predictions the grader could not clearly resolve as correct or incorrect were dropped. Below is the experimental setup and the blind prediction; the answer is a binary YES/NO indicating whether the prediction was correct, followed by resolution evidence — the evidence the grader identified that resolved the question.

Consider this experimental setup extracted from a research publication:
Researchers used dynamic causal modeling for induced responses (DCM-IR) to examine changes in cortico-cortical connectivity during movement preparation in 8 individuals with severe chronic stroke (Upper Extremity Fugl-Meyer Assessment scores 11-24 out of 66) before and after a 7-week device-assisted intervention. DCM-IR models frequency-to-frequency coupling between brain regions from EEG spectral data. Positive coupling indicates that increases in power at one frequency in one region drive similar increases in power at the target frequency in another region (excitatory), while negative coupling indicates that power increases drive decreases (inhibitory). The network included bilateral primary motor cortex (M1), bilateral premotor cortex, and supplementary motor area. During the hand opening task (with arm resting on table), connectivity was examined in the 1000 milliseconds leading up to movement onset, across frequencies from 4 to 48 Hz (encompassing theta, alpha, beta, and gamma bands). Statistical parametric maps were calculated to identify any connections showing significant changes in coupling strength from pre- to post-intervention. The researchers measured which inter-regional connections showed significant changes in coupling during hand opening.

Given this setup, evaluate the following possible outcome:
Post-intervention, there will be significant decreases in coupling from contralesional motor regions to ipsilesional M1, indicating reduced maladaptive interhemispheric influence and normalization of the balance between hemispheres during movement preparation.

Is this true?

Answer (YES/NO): NO